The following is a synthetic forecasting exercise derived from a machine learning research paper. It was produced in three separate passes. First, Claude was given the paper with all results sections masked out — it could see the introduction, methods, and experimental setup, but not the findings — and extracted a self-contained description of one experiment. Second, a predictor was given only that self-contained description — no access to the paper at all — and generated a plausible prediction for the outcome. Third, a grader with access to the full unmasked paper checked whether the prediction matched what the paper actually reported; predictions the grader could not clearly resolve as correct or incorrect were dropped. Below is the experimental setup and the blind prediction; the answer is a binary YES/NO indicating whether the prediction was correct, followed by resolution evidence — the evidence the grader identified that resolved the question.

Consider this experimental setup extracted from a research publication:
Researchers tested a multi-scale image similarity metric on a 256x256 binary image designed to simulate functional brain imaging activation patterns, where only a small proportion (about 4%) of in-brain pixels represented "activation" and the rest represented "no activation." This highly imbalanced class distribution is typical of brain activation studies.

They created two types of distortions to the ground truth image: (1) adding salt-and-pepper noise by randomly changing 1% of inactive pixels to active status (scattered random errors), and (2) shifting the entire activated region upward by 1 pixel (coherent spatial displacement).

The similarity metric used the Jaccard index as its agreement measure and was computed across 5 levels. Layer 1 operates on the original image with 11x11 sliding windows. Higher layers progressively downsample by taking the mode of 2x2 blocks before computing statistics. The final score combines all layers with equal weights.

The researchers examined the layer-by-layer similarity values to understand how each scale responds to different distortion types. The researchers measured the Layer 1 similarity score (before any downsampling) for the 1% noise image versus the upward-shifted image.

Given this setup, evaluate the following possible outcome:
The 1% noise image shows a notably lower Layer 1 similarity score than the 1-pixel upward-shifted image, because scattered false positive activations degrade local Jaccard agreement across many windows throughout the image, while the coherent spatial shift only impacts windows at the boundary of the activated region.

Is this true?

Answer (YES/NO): YES